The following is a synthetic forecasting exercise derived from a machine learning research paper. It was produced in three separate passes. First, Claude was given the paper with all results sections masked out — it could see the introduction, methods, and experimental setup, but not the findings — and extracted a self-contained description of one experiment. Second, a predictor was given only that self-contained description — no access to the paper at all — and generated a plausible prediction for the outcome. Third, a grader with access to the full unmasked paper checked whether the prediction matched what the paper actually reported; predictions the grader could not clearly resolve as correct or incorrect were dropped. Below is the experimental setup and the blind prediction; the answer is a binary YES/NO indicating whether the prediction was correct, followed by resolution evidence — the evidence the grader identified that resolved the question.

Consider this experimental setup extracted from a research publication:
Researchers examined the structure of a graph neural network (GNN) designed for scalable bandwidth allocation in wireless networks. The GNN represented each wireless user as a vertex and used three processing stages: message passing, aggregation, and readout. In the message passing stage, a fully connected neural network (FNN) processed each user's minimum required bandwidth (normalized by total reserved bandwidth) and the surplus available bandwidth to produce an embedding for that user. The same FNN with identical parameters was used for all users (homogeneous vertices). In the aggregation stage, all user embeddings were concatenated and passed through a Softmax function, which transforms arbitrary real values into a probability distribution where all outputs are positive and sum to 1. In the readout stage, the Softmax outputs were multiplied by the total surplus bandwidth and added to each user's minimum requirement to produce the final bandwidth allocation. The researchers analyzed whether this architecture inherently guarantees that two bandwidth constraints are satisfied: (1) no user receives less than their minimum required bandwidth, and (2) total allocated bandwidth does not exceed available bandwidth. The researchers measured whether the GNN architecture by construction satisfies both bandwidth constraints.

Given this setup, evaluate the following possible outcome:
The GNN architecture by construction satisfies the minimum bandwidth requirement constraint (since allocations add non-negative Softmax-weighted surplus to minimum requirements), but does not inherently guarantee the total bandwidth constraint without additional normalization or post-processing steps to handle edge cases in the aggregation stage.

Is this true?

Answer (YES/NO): NO